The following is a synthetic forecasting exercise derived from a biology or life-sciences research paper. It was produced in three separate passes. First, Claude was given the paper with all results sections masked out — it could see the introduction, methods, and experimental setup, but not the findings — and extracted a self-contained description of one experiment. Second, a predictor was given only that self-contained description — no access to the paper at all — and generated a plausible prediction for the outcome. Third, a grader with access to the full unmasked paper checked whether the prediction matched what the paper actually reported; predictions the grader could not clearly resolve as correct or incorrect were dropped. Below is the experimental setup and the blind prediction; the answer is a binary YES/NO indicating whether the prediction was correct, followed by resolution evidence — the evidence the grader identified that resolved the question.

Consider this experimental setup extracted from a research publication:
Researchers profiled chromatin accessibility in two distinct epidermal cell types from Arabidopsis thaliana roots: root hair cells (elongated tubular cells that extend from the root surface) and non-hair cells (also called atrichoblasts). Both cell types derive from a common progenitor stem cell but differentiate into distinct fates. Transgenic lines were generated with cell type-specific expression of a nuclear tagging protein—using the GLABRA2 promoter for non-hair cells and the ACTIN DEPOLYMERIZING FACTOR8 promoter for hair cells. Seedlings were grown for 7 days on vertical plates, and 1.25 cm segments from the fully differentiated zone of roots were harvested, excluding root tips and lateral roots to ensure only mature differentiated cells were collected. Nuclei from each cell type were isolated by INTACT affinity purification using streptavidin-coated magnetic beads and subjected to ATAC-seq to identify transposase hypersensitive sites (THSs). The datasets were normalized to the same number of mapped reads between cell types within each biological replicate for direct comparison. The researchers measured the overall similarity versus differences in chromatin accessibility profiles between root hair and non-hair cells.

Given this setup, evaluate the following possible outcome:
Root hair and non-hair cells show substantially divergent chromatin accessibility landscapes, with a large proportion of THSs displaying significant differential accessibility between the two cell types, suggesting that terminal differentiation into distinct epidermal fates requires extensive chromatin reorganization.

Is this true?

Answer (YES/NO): NO